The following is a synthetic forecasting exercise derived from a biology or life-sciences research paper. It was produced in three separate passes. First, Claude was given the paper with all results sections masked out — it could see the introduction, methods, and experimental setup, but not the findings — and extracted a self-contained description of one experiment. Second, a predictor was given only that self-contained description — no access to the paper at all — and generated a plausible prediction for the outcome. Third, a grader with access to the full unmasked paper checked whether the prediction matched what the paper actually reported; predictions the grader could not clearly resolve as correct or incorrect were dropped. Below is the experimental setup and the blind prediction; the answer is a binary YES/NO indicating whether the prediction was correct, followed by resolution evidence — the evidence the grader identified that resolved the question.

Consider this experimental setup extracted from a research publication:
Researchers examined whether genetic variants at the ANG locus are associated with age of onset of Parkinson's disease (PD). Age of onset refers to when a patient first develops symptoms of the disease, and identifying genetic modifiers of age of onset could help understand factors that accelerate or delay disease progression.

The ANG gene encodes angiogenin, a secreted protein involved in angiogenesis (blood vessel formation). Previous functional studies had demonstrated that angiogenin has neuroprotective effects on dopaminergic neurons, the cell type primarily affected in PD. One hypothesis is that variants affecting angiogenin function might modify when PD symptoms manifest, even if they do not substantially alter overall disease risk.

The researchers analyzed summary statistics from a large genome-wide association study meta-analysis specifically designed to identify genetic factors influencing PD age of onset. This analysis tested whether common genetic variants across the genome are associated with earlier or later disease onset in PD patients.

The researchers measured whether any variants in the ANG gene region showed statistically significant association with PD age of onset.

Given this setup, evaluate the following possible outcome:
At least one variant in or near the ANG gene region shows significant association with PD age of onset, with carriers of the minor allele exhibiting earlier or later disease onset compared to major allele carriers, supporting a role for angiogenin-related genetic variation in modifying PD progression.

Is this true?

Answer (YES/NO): NO